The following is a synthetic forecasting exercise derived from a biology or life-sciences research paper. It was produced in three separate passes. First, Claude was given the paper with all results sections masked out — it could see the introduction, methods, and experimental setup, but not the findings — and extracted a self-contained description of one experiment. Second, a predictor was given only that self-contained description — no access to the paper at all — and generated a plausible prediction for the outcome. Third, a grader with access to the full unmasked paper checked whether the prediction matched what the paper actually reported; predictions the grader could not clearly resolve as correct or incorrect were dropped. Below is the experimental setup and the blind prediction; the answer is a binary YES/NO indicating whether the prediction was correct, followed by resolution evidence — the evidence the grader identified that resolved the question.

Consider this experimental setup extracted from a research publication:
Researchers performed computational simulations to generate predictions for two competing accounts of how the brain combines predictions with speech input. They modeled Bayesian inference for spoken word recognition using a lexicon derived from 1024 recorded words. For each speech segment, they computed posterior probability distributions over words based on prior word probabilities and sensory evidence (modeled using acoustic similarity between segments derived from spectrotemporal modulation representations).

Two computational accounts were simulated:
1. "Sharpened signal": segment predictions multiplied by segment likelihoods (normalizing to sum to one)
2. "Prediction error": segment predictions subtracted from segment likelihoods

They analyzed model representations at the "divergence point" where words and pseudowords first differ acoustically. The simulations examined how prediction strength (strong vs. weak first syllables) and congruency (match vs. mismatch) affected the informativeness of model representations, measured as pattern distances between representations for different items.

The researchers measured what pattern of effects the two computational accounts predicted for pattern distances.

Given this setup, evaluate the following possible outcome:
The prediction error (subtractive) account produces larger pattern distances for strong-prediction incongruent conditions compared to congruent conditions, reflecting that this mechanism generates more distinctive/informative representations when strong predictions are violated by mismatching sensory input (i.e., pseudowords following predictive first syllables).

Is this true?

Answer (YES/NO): YES